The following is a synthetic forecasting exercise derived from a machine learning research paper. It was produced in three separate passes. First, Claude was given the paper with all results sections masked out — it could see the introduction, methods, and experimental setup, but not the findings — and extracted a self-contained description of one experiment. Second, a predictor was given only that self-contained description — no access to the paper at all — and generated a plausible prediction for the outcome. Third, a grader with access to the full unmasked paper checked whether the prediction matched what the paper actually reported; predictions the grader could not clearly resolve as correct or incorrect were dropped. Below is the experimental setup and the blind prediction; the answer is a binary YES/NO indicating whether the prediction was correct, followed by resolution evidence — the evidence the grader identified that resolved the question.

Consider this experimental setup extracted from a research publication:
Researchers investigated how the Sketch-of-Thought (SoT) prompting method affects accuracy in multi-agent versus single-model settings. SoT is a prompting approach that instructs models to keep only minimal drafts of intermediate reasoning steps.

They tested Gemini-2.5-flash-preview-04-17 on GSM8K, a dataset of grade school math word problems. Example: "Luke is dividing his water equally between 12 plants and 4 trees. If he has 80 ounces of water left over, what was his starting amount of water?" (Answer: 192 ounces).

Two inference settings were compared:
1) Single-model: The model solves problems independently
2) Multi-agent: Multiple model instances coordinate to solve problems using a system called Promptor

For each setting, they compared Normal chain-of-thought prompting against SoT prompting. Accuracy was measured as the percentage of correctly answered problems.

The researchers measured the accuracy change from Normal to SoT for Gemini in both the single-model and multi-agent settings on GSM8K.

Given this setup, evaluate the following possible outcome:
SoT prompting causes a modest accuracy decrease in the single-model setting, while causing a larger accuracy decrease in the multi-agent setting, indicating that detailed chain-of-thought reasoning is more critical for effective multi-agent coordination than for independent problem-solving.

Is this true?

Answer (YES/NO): NO